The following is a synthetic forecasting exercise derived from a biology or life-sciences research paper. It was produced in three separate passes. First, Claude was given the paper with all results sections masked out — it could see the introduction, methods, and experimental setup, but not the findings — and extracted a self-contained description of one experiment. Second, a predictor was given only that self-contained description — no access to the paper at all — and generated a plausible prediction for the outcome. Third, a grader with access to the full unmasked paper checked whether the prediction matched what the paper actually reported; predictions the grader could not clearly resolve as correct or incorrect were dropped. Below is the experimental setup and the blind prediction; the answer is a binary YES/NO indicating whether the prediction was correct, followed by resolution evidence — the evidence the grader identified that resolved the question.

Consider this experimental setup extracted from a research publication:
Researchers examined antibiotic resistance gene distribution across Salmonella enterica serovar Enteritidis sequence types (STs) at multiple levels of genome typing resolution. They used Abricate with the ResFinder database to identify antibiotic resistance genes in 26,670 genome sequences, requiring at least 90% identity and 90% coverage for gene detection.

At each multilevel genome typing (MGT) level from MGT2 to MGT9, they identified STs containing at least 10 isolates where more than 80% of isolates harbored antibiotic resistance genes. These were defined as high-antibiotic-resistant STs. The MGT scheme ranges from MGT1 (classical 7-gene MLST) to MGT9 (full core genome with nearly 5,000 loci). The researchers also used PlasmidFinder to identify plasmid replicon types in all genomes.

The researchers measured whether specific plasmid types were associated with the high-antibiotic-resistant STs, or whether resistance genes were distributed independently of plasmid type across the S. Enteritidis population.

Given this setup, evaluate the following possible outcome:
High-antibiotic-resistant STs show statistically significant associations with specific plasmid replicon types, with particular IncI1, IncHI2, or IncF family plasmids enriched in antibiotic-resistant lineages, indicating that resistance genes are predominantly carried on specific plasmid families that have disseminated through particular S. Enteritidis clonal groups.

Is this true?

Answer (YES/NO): NO